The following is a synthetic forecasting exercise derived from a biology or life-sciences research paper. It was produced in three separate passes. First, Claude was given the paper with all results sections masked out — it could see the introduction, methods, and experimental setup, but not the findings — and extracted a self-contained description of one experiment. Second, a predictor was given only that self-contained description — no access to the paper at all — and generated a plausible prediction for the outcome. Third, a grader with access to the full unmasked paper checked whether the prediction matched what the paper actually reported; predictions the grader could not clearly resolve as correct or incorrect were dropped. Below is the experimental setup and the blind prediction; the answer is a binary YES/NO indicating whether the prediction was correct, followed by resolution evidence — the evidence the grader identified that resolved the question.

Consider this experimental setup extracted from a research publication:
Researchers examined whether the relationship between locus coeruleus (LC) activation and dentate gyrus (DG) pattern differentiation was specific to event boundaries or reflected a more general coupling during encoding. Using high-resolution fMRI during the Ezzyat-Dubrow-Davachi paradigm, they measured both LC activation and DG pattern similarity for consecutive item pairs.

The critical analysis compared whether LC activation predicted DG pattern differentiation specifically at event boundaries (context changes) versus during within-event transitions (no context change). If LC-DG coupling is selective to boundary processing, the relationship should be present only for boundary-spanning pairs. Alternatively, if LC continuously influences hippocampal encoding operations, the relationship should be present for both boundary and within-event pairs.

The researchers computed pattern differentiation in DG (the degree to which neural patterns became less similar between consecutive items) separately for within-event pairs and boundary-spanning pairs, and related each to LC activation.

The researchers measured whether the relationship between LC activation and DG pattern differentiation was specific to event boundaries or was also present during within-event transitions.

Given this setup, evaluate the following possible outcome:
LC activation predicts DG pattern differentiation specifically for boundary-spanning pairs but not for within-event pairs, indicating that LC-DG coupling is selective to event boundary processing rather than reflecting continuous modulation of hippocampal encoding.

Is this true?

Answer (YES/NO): YES